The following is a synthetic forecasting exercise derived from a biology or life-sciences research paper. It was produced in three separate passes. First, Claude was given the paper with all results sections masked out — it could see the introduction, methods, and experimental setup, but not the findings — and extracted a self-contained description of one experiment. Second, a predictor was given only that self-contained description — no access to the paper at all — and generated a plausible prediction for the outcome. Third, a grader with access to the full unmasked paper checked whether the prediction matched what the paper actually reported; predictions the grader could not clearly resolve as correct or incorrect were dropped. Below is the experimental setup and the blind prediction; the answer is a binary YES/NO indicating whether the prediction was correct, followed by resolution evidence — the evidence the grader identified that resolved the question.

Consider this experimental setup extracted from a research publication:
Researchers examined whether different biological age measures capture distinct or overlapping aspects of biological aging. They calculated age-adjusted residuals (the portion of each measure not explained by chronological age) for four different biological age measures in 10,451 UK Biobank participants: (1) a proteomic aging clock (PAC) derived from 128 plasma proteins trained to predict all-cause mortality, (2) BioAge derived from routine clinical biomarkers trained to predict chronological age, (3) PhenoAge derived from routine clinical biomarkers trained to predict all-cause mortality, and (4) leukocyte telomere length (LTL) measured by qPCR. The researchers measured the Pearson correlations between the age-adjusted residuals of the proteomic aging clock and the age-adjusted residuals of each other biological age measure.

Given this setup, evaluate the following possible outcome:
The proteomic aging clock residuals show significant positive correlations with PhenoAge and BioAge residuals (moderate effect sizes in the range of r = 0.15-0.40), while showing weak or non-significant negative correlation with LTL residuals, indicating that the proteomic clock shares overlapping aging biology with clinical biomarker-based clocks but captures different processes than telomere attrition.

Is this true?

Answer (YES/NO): NO